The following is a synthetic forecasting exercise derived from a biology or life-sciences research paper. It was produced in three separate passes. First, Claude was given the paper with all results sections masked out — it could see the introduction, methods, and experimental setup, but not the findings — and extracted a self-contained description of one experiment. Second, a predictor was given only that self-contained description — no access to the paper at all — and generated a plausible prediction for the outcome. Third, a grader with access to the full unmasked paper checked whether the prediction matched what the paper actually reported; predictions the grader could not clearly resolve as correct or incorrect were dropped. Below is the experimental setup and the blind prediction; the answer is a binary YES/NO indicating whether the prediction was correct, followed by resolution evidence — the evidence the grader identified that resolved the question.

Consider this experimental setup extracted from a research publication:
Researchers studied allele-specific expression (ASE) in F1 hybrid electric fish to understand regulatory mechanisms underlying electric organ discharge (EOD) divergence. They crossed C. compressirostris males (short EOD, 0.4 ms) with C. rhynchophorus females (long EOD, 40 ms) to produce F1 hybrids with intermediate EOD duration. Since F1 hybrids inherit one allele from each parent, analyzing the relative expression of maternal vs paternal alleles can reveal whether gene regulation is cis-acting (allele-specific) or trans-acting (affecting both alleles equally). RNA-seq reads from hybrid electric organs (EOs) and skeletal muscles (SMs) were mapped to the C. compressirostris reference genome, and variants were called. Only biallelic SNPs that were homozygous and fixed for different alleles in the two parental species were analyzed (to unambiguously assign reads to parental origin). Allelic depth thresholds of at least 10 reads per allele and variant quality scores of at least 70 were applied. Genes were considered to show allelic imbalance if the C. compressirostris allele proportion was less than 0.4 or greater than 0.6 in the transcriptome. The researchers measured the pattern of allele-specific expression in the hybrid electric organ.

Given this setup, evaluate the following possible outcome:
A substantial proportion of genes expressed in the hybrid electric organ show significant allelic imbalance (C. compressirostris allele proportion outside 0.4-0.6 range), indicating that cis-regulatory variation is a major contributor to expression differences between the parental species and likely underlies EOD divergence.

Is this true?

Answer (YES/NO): NO